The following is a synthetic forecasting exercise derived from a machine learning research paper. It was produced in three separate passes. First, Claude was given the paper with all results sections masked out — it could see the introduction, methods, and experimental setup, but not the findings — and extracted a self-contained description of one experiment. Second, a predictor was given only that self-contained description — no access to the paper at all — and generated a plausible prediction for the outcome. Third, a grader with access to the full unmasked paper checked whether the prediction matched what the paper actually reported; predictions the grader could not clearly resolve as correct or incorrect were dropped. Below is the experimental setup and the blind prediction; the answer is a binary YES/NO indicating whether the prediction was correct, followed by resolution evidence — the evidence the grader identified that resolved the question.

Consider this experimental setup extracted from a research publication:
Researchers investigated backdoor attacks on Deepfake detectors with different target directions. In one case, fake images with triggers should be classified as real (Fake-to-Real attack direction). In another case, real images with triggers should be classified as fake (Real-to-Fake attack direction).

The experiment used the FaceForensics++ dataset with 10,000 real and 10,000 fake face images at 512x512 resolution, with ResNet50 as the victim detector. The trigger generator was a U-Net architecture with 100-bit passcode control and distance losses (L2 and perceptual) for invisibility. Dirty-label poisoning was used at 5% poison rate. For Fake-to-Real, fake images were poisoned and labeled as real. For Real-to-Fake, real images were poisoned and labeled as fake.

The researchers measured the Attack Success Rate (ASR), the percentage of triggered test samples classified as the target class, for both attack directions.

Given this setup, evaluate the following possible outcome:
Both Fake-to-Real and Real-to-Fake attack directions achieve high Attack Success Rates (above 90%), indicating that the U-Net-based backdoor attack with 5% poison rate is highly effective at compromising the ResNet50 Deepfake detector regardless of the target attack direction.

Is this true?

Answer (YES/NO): YES